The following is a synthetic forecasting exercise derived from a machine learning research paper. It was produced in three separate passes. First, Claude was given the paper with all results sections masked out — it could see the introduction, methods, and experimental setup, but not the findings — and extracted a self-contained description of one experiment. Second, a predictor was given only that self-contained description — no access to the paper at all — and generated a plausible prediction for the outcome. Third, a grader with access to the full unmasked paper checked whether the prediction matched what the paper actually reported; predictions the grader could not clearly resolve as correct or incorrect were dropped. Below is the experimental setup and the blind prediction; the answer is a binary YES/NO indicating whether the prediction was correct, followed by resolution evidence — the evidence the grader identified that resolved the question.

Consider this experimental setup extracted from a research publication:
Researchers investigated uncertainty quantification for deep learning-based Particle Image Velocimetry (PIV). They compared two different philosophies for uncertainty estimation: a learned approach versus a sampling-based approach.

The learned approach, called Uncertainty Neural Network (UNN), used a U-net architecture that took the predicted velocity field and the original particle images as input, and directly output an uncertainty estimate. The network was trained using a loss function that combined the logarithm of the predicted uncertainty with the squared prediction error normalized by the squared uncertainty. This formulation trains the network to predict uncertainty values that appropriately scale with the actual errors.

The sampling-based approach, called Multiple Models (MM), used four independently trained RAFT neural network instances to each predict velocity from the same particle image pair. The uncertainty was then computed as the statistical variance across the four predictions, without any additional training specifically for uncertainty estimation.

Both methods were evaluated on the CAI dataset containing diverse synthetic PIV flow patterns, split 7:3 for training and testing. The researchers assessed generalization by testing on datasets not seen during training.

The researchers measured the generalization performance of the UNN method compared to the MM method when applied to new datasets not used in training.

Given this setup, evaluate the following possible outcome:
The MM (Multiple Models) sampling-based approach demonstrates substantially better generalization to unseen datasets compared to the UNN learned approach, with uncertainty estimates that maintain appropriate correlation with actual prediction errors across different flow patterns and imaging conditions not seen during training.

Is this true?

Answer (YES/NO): YES